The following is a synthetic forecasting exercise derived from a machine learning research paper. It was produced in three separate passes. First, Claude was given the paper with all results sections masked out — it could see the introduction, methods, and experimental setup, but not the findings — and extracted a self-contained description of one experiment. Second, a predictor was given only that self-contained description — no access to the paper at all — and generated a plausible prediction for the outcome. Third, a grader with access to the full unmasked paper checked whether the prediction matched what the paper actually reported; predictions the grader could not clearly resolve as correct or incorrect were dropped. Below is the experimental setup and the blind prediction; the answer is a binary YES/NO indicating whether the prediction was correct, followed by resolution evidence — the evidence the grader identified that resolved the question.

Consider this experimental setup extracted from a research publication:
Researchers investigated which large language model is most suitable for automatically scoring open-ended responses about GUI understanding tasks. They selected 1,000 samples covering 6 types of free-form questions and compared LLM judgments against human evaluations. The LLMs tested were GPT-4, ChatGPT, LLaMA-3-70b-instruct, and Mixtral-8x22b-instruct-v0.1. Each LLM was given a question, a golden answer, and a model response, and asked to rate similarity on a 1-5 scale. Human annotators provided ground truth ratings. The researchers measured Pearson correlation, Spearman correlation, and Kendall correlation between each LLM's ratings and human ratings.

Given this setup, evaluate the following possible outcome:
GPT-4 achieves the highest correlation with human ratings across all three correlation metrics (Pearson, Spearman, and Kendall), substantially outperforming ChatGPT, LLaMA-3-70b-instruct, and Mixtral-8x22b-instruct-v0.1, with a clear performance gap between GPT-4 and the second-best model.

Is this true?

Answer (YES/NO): YES